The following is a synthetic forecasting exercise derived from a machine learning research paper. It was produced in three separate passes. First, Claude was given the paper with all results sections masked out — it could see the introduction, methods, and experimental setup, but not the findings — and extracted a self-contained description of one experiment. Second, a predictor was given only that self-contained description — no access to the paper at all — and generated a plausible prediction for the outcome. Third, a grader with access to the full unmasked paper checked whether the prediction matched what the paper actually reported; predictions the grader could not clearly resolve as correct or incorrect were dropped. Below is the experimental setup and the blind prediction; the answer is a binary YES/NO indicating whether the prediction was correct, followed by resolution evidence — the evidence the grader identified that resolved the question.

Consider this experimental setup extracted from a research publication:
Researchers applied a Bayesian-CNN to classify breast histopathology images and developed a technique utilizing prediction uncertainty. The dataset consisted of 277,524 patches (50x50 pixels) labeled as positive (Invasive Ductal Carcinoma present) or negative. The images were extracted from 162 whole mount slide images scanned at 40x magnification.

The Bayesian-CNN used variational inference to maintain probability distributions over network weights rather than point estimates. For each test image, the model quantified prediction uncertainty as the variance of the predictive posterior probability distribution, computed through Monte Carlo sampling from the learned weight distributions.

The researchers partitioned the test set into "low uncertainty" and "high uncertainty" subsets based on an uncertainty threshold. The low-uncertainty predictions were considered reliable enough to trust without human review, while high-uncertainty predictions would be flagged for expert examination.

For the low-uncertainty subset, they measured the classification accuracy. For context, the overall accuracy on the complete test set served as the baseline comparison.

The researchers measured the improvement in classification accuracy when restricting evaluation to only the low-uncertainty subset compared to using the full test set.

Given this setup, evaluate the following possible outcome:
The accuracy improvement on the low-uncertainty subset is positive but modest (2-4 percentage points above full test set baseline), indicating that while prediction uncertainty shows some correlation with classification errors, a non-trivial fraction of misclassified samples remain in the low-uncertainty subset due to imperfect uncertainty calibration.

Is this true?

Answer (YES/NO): NO